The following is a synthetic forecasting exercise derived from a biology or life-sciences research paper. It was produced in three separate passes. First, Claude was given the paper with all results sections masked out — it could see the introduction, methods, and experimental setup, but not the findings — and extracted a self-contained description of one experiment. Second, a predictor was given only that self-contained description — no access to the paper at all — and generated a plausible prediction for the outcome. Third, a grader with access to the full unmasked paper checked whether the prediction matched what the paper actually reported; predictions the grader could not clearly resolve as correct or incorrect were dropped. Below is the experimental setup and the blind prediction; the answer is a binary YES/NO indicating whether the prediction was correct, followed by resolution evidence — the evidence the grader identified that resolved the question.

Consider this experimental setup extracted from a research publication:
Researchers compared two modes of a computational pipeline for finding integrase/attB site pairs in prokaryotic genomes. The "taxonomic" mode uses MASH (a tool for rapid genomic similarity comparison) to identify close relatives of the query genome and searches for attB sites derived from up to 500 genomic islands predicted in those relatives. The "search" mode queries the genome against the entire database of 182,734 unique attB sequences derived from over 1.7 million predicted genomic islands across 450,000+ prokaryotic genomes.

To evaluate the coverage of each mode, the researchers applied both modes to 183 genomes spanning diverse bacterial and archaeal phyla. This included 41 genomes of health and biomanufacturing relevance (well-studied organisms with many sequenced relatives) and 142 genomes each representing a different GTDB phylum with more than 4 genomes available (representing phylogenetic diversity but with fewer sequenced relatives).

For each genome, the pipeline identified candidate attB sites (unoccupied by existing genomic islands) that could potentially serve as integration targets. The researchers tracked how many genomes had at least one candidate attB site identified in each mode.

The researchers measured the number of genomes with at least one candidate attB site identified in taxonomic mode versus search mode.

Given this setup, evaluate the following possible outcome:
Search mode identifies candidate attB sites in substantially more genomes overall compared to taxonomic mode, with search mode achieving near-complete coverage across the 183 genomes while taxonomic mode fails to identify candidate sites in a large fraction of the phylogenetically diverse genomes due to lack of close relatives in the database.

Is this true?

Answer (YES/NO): YES